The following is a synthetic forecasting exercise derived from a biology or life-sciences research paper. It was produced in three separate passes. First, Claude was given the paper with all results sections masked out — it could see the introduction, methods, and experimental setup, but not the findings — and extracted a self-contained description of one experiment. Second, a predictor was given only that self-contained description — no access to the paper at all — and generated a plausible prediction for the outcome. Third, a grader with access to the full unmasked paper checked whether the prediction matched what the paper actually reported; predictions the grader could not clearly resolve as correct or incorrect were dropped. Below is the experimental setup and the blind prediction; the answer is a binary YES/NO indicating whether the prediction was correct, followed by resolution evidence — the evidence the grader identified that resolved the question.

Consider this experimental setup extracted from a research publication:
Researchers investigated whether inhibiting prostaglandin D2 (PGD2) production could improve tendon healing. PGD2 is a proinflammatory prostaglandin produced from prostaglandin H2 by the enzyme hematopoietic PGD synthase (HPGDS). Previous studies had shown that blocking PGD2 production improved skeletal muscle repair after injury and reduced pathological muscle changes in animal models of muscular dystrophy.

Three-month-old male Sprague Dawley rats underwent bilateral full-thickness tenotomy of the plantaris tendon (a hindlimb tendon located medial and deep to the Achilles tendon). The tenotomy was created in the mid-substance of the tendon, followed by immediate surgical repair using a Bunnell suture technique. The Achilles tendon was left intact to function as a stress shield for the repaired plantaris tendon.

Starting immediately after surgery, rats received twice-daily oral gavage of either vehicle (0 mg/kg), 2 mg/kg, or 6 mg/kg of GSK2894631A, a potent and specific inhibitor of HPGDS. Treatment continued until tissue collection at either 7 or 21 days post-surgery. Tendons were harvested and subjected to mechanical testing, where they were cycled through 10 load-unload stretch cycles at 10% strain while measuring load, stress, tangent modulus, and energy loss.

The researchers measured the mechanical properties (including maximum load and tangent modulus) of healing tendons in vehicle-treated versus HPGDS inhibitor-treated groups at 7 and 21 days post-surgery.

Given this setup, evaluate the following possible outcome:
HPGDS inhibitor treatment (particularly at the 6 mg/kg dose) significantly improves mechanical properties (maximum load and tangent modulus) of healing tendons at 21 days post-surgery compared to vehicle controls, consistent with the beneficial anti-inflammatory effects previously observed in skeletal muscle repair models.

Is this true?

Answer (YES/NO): NO